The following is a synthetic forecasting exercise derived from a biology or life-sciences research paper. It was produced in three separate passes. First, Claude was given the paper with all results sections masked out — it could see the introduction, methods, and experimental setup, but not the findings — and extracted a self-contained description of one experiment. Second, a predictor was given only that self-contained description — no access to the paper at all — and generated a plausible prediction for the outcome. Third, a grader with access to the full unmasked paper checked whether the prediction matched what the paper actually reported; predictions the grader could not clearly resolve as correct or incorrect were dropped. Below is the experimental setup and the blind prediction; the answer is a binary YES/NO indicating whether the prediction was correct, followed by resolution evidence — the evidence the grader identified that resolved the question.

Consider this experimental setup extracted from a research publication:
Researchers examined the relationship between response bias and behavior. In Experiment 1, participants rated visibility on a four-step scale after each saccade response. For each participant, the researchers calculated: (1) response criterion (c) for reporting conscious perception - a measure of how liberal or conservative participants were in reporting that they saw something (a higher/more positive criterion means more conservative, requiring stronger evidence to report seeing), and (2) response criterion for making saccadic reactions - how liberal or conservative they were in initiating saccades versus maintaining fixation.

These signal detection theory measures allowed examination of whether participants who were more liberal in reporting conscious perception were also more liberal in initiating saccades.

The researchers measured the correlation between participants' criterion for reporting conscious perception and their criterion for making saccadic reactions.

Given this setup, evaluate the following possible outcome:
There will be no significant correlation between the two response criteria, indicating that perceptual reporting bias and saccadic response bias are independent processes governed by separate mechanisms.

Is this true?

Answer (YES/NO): NO